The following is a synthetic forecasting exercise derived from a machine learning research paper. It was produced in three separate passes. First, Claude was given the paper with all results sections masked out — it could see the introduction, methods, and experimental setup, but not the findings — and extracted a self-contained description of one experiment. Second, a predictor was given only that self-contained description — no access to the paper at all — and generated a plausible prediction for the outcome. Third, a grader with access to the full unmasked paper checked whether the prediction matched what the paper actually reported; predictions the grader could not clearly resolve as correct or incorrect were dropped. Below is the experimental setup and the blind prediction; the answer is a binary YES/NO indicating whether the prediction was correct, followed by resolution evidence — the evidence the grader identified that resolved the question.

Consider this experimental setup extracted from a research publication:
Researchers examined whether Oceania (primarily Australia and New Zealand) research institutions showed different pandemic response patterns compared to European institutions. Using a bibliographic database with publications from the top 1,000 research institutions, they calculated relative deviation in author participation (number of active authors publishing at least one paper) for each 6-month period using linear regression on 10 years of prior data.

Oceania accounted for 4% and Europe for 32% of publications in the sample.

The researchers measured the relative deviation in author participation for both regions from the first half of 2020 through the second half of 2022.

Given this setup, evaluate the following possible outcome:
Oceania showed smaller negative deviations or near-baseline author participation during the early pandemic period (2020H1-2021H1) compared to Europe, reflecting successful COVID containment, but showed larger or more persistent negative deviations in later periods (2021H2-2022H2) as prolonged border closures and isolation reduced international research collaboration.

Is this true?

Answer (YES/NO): NO